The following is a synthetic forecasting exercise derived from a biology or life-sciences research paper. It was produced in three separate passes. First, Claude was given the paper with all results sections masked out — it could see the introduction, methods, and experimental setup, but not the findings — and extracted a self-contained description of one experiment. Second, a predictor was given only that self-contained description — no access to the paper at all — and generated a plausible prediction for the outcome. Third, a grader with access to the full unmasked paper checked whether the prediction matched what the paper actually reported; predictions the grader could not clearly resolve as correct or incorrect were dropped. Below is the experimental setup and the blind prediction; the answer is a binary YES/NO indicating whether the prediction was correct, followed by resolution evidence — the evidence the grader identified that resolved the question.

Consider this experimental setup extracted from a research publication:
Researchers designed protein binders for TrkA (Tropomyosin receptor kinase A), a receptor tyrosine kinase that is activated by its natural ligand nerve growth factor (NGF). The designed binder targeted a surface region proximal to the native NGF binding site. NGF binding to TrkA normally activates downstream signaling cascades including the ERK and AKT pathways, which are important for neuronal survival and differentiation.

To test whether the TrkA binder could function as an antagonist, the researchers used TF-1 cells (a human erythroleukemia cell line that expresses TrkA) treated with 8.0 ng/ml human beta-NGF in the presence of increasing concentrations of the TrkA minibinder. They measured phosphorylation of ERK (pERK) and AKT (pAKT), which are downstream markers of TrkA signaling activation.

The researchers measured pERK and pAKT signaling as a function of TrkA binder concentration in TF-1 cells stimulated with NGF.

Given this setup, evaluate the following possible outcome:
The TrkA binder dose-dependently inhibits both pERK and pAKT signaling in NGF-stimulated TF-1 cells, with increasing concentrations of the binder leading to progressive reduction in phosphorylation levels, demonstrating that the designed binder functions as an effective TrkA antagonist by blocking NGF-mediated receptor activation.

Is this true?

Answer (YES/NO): YES